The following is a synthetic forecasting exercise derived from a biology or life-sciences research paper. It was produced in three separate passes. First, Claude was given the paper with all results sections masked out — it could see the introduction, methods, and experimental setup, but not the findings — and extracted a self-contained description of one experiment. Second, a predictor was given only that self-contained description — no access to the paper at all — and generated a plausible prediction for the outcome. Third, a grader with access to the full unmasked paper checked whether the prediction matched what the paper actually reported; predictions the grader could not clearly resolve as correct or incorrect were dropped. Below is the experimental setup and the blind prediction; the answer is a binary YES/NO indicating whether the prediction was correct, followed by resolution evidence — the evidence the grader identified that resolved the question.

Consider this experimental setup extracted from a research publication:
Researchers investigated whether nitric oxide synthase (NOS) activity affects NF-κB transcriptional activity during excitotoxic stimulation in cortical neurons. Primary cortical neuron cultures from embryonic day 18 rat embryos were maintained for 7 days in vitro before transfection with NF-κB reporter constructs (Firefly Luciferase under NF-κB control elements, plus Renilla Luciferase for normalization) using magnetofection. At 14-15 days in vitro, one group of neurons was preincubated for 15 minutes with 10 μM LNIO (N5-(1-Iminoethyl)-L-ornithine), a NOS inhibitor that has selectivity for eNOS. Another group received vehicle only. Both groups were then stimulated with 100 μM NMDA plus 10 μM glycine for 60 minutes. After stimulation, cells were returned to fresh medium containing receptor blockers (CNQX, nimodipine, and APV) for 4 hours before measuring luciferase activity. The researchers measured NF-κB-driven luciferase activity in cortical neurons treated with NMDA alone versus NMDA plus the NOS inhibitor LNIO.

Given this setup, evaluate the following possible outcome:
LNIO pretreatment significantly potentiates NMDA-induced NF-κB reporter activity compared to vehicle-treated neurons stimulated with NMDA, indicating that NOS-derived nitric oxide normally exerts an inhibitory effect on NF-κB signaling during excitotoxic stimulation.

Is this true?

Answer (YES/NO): YES